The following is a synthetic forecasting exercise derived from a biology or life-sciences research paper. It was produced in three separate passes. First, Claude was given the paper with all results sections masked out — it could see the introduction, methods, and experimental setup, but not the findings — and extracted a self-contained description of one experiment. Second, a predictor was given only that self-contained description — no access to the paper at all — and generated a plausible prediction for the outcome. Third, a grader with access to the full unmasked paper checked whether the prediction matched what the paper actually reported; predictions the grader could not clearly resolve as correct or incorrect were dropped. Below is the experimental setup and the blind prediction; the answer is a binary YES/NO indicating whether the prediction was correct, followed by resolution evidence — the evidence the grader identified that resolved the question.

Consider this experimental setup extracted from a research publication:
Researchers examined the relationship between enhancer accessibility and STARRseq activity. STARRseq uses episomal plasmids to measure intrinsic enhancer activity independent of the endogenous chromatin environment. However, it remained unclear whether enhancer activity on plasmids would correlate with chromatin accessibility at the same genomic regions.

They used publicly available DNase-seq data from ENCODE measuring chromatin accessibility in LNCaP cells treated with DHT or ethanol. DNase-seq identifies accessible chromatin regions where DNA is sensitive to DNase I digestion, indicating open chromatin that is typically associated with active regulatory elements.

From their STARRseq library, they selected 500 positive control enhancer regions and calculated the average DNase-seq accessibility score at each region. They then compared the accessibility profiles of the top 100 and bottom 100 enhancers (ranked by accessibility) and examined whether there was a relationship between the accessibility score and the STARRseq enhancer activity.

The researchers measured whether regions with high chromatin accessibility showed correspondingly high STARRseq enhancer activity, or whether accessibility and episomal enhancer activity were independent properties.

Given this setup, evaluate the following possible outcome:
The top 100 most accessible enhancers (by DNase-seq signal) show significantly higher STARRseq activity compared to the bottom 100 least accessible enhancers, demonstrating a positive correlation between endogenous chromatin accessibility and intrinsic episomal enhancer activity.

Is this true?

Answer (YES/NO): NO